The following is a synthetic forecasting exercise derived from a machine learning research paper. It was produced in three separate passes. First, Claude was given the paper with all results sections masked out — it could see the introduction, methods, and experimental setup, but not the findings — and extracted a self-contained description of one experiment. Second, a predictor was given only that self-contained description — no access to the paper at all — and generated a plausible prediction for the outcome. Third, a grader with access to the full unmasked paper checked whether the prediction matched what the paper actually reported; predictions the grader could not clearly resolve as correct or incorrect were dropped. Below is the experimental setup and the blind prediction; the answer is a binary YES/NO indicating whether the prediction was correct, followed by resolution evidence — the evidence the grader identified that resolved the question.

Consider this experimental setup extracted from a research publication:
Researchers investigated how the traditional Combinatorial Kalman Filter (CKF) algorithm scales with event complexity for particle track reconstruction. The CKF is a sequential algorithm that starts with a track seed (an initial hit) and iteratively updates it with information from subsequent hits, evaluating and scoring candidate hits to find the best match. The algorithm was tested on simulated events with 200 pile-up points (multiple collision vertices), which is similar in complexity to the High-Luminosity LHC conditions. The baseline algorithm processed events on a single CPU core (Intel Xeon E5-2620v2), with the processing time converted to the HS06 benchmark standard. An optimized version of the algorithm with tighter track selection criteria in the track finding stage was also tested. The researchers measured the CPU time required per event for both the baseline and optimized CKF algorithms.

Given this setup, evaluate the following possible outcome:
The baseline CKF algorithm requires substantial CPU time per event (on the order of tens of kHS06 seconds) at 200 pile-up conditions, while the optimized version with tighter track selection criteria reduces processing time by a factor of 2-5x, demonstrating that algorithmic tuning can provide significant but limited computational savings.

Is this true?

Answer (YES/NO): NO